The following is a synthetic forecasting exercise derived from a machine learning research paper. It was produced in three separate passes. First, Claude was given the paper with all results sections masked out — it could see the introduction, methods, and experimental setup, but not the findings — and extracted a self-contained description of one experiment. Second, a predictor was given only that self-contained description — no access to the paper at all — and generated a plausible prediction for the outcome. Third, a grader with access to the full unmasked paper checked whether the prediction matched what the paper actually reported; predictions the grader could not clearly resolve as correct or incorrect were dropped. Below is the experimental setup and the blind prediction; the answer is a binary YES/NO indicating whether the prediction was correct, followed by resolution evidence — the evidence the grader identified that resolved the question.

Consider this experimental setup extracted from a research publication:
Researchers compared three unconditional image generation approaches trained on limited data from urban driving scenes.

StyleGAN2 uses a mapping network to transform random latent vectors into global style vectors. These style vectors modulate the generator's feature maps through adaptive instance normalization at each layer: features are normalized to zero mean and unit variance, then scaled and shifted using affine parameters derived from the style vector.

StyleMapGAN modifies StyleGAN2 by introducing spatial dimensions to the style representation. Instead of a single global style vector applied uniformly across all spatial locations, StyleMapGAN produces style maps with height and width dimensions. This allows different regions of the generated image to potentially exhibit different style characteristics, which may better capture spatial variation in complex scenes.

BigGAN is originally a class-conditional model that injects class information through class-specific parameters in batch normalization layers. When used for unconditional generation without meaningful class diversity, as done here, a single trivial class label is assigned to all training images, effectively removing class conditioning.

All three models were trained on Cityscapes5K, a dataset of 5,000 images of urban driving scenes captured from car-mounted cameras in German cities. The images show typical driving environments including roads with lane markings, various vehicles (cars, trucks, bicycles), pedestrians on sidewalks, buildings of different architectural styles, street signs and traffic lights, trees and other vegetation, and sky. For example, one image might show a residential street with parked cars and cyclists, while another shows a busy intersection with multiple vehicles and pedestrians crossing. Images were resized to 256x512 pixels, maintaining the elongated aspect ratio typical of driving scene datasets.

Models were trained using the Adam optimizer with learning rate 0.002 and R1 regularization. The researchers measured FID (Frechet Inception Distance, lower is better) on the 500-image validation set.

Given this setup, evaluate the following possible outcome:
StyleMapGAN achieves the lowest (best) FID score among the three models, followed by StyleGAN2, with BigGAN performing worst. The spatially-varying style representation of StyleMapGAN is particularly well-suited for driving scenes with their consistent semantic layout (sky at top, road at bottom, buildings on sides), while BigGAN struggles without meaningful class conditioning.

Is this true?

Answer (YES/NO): YES